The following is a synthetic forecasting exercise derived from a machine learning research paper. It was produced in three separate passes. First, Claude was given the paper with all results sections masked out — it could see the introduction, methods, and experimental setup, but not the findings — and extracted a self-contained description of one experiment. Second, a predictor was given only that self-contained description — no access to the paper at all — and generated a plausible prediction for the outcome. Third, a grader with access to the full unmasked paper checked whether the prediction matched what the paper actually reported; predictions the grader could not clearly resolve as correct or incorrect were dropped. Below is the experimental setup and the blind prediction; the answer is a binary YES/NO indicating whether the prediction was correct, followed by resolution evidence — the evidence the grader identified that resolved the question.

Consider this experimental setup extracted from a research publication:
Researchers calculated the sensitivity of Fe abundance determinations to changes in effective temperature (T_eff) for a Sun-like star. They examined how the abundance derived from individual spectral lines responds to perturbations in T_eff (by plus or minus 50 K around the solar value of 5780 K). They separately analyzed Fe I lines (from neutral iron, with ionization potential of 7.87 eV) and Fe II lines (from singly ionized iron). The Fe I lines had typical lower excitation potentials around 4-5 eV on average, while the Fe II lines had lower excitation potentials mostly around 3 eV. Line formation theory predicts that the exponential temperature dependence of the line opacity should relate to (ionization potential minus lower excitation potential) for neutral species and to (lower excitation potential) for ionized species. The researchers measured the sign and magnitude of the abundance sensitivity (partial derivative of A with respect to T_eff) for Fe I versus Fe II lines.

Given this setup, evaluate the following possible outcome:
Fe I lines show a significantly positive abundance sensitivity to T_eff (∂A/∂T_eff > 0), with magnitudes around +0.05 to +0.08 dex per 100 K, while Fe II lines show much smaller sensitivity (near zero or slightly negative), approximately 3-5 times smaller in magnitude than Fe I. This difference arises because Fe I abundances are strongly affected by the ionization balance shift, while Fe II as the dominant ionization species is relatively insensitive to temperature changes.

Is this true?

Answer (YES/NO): YES